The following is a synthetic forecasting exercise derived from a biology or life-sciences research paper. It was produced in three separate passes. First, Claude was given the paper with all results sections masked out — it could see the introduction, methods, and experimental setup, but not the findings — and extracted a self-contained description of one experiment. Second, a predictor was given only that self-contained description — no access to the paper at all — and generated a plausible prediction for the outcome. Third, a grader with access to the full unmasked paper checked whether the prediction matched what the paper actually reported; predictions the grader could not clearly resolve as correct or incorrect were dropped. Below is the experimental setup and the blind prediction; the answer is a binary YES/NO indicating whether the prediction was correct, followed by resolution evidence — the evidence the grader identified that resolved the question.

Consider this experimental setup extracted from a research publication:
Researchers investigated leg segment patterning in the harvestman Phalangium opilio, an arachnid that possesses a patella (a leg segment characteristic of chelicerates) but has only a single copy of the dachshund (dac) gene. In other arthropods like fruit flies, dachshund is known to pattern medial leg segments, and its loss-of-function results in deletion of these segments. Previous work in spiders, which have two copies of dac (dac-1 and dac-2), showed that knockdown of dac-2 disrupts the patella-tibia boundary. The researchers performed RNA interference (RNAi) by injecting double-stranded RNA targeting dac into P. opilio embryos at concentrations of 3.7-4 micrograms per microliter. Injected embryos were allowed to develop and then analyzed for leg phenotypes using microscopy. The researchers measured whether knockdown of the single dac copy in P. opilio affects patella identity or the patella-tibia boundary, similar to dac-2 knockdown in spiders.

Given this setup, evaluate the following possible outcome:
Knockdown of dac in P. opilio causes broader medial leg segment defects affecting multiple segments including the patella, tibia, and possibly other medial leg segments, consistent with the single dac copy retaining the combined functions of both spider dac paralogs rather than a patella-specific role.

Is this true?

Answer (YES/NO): YES